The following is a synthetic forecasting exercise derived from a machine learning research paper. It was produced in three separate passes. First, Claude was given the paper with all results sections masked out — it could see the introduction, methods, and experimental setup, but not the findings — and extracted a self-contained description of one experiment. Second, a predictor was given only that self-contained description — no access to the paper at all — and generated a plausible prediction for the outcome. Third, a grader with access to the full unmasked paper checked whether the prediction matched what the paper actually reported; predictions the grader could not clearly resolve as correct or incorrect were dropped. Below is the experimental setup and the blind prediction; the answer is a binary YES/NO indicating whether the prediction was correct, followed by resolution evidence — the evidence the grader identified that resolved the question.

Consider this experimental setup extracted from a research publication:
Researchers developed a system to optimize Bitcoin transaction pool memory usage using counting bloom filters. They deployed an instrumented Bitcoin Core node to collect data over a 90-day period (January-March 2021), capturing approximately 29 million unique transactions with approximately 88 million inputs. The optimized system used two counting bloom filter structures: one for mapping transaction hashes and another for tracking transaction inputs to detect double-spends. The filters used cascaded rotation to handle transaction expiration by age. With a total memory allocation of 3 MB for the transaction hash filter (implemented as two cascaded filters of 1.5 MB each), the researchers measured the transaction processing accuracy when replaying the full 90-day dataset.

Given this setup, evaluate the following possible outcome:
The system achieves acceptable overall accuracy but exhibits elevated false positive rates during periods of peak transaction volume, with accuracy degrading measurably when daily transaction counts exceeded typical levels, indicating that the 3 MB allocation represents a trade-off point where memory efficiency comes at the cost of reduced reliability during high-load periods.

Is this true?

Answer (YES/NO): NO